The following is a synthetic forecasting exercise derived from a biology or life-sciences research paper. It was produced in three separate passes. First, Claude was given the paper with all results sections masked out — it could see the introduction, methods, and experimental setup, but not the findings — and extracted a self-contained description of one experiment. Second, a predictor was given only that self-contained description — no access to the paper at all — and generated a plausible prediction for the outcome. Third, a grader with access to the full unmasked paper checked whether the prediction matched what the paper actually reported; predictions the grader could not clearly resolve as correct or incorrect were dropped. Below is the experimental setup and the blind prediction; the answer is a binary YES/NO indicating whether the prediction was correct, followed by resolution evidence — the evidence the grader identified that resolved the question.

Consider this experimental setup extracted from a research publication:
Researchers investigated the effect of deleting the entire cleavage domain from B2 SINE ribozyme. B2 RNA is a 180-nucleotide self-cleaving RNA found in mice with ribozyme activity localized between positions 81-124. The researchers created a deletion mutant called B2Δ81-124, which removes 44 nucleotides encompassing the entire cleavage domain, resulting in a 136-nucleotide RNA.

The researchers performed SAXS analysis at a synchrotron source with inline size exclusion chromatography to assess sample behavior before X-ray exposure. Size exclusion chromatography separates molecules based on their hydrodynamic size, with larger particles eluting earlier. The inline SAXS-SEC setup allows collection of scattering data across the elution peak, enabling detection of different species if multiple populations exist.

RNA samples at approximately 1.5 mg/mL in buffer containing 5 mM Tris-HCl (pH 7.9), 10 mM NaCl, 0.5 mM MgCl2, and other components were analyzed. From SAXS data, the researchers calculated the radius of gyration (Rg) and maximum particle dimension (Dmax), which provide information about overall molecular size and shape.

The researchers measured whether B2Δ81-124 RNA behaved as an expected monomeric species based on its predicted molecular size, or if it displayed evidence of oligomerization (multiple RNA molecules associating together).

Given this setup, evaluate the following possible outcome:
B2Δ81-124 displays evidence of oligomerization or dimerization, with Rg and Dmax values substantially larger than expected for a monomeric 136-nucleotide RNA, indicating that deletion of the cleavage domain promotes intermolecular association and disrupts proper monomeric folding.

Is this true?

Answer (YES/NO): YES